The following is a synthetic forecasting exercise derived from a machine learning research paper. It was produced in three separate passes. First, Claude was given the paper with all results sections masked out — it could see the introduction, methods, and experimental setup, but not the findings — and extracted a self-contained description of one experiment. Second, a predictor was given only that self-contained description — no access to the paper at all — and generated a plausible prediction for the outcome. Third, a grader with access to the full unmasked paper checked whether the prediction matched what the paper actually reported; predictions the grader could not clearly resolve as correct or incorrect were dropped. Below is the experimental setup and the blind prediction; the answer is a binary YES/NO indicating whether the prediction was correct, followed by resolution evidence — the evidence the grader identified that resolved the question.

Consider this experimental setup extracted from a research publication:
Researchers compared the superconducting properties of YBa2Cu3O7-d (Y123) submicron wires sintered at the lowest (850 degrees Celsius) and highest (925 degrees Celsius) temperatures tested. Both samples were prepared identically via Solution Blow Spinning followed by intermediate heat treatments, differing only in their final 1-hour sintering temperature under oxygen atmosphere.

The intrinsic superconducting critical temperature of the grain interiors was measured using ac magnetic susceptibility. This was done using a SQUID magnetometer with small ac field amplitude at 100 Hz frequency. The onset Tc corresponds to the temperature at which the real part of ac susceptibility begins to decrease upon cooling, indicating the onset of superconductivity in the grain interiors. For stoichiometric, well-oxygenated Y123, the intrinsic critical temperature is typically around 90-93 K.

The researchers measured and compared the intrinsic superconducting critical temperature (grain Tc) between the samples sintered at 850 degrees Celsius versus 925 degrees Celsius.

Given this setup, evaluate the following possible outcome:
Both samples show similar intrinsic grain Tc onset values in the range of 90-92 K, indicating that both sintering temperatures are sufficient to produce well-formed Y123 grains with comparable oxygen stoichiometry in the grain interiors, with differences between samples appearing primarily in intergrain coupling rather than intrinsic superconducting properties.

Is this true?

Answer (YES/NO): YES